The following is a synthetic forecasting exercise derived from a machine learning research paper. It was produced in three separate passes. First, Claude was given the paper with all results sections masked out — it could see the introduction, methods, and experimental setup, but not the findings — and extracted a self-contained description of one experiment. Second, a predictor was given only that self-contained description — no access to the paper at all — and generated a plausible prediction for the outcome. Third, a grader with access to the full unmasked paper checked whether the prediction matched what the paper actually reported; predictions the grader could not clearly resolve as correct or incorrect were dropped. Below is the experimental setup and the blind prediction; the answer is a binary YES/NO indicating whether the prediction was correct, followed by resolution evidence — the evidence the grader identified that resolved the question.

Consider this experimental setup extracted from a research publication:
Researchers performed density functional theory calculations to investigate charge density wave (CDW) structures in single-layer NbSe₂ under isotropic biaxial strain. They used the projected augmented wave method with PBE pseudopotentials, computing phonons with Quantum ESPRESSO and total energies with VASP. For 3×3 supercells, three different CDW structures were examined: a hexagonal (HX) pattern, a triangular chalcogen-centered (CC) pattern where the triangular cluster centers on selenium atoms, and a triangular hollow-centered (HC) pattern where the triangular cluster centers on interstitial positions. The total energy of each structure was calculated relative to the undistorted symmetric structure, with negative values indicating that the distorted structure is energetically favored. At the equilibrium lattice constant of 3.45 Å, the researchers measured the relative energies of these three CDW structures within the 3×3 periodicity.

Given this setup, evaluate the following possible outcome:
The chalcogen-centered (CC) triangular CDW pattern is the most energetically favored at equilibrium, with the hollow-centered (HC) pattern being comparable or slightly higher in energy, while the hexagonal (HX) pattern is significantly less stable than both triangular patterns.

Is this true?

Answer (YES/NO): NO